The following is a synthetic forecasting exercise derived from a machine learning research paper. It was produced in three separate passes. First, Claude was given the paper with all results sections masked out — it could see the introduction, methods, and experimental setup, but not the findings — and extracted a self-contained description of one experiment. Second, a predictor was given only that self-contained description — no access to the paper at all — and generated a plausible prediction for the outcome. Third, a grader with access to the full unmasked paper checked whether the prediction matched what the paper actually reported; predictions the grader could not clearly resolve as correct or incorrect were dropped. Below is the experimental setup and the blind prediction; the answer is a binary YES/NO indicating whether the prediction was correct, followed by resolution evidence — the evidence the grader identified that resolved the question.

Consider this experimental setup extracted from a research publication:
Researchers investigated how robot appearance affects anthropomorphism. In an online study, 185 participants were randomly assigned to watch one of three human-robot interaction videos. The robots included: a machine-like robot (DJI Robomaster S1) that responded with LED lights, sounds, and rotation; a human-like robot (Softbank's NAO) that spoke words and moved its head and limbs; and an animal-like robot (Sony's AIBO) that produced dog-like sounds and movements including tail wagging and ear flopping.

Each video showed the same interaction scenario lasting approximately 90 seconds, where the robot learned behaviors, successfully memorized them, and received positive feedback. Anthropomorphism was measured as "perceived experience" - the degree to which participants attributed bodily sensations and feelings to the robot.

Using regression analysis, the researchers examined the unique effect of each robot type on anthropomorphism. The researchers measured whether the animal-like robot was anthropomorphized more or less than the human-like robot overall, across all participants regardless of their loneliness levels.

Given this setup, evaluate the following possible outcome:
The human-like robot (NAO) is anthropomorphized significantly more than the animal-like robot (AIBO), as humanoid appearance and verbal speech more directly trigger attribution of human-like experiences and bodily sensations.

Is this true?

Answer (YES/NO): NO